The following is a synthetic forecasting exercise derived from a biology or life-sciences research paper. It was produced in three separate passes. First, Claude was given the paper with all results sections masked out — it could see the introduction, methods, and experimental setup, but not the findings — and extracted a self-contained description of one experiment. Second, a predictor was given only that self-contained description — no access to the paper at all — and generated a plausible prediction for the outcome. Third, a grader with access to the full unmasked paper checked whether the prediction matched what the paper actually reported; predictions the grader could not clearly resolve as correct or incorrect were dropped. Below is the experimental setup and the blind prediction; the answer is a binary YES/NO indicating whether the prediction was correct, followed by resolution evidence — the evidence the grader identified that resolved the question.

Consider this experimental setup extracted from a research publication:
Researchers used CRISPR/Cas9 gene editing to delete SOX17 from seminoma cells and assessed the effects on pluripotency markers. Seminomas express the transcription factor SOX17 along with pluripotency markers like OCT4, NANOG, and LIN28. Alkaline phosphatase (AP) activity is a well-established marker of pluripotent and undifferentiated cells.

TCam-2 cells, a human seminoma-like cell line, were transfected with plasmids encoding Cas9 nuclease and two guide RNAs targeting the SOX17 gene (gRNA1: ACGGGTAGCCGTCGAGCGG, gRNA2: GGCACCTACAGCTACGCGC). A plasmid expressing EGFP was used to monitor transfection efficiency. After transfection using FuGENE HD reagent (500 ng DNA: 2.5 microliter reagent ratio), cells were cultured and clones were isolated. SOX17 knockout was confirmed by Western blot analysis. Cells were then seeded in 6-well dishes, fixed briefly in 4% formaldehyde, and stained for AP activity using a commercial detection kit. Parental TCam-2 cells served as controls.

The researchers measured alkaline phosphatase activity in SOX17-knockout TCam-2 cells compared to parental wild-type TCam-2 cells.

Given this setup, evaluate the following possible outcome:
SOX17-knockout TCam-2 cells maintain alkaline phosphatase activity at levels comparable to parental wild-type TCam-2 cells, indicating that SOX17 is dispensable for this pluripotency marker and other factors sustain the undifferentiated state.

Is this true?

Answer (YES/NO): NO